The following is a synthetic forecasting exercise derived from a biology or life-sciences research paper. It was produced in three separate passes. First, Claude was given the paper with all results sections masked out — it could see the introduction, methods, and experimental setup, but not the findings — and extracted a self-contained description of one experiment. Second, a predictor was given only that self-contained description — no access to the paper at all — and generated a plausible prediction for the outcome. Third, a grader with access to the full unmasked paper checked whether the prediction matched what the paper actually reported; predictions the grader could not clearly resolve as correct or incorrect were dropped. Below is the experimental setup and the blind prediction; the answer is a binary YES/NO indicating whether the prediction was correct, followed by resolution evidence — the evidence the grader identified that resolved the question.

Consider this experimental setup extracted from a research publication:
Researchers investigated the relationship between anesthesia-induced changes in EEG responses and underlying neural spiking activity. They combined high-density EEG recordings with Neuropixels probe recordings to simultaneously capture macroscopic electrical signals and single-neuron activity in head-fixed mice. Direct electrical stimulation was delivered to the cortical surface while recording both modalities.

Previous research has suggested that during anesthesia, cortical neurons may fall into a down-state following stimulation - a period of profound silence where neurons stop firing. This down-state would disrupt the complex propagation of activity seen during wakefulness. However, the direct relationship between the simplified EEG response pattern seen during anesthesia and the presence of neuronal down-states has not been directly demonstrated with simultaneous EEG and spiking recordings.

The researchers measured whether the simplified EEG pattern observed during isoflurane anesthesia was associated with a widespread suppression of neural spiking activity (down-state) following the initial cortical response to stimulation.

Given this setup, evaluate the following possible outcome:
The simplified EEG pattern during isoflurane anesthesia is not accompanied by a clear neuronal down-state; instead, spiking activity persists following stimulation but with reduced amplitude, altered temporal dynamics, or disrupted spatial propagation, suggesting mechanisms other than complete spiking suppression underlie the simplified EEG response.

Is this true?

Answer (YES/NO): NO